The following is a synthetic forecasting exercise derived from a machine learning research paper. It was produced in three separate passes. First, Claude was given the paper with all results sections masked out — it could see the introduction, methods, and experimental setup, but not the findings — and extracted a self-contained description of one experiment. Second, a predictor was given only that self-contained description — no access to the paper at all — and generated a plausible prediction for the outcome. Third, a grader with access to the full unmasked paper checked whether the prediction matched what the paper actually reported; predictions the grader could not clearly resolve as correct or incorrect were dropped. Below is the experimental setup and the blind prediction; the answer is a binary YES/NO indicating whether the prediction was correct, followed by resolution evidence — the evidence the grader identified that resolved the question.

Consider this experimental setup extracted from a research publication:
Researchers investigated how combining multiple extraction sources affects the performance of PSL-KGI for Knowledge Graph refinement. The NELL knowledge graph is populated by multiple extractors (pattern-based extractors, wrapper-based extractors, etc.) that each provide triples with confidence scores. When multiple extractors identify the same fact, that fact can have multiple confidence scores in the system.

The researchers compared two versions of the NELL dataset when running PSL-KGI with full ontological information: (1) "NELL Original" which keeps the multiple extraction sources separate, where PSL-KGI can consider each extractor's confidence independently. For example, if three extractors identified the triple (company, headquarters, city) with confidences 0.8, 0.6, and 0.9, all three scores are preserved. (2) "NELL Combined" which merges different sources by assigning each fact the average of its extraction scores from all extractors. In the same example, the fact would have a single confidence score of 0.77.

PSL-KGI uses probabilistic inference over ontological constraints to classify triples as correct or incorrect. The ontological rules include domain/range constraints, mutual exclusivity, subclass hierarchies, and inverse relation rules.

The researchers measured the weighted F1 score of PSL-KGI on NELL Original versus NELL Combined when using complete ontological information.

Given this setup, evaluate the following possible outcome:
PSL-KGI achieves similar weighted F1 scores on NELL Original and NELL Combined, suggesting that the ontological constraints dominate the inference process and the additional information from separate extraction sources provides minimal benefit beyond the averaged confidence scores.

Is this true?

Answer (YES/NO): NO